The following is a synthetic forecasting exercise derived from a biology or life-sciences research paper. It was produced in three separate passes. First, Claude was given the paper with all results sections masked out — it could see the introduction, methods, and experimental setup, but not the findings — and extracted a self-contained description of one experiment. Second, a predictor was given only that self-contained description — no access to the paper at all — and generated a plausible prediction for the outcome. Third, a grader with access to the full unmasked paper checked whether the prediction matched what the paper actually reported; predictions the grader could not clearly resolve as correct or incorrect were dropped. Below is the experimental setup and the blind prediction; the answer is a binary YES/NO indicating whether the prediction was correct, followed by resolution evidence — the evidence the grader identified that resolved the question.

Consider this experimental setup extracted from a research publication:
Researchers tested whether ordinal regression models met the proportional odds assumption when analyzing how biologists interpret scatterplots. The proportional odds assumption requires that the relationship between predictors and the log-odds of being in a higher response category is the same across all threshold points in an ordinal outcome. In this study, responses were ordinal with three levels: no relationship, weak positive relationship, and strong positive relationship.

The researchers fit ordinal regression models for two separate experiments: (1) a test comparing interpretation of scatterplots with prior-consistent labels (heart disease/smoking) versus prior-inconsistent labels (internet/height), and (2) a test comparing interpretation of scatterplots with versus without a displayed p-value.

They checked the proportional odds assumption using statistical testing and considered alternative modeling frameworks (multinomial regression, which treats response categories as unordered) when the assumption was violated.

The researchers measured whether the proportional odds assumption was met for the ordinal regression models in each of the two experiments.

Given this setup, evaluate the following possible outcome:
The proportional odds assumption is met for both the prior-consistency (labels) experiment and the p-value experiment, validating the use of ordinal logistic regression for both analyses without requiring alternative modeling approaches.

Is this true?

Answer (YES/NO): NO